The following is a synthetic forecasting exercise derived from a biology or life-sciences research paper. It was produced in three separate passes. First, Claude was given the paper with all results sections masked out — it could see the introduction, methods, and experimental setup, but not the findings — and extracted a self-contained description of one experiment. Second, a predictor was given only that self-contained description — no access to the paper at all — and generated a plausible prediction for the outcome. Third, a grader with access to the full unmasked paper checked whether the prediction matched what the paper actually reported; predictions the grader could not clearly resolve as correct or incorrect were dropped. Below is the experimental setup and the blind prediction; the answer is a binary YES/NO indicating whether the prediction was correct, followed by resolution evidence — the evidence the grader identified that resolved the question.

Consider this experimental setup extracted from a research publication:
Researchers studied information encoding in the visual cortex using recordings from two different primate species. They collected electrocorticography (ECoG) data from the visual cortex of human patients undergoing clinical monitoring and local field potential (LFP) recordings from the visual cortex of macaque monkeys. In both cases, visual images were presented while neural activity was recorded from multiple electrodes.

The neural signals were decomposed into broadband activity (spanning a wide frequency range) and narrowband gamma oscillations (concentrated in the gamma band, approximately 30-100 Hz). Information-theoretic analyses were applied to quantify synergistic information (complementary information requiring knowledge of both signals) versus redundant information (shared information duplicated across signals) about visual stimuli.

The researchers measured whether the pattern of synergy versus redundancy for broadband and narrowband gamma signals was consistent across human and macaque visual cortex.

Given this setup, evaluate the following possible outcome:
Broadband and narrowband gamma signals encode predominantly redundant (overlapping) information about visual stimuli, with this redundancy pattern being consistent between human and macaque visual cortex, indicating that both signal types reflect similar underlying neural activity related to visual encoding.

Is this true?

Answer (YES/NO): NO